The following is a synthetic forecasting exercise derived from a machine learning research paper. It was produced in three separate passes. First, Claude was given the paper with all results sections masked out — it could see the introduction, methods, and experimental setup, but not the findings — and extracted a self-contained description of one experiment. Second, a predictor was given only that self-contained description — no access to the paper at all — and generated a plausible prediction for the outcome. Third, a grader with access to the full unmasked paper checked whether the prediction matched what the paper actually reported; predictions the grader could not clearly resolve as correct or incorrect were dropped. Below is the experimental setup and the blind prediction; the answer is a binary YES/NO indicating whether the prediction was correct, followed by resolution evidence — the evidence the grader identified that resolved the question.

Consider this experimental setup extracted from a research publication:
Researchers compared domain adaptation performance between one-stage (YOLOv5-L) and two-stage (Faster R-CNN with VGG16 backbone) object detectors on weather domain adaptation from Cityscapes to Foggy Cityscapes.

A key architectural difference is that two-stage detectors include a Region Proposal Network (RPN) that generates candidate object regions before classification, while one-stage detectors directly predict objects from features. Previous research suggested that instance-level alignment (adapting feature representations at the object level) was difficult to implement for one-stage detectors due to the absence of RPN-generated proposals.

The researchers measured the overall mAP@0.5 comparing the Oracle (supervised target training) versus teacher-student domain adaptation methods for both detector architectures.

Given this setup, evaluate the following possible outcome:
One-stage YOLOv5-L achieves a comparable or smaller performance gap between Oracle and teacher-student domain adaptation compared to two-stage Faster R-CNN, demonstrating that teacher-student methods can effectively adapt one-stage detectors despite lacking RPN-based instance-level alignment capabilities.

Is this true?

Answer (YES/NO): YES